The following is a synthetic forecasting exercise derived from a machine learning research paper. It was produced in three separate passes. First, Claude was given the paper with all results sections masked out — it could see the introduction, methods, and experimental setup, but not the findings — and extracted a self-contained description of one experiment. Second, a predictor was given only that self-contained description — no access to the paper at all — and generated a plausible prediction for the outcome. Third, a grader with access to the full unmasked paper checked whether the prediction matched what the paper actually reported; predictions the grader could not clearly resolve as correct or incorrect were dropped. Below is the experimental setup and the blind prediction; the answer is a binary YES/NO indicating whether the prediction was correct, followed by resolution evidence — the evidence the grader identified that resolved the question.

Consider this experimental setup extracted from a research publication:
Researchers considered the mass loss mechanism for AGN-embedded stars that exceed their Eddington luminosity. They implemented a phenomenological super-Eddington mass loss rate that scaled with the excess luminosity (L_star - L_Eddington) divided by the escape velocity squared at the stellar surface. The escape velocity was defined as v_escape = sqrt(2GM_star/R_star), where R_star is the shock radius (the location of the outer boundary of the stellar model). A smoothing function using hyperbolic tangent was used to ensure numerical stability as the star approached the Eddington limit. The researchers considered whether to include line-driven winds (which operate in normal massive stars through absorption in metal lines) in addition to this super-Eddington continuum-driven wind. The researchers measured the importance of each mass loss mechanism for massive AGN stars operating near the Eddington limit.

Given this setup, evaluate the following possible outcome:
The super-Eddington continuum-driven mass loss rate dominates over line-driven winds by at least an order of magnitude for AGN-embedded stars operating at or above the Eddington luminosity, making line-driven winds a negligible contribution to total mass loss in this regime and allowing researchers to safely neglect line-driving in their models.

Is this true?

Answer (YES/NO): YES